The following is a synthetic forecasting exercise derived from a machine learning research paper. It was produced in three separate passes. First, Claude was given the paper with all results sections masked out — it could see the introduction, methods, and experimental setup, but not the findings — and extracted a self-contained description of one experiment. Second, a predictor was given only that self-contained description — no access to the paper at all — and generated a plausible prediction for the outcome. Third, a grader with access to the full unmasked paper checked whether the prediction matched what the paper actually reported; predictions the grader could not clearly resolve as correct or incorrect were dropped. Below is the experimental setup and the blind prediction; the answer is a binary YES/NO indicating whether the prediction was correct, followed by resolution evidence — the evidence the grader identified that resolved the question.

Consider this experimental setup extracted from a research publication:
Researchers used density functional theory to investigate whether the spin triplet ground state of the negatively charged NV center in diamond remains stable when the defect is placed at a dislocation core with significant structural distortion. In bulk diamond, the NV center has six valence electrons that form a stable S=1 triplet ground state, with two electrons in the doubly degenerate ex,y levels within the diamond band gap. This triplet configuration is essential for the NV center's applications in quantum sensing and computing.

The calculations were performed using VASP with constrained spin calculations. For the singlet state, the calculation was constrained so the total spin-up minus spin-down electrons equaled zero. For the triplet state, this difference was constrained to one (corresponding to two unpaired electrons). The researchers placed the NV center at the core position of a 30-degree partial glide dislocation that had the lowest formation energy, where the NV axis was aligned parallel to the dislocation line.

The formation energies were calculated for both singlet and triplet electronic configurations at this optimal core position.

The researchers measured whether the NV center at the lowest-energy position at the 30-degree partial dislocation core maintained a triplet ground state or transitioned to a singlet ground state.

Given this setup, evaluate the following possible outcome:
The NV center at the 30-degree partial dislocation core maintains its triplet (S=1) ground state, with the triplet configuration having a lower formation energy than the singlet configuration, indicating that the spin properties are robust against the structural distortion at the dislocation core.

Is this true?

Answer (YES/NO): YES